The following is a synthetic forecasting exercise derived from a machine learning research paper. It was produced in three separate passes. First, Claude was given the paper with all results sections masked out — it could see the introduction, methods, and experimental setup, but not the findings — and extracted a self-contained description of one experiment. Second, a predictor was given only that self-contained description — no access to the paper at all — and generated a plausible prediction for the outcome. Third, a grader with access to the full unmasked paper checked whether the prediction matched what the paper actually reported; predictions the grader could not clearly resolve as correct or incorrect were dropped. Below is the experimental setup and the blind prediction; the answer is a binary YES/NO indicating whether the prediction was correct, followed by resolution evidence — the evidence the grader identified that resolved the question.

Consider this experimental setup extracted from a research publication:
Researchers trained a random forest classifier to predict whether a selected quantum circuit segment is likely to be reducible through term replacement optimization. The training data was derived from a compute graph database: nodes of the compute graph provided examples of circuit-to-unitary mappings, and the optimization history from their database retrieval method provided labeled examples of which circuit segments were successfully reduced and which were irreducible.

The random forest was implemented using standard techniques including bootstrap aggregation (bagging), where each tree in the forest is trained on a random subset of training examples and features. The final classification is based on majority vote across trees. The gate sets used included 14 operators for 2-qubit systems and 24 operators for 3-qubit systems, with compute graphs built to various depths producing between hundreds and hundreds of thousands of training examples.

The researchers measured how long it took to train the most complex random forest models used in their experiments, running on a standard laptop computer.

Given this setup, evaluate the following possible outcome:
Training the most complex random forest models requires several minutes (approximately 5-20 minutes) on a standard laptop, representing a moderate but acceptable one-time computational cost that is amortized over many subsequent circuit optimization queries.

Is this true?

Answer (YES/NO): NO